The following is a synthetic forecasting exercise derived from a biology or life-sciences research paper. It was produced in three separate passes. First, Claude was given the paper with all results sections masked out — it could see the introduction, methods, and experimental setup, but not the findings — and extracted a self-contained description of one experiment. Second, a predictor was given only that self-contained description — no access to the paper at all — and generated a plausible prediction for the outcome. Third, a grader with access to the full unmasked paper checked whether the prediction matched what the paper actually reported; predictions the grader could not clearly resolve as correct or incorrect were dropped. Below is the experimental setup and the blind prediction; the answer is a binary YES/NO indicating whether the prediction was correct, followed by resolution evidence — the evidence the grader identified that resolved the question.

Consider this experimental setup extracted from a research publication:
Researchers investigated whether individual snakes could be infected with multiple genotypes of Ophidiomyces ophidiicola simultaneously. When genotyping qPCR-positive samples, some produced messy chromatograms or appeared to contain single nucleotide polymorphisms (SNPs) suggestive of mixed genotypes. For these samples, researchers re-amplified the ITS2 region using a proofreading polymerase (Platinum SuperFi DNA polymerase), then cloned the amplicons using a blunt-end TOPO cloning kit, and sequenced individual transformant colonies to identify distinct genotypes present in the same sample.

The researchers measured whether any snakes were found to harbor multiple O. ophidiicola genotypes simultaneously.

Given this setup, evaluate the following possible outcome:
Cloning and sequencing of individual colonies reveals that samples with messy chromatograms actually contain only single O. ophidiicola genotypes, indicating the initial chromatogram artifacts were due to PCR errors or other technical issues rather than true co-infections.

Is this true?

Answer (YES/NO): NO